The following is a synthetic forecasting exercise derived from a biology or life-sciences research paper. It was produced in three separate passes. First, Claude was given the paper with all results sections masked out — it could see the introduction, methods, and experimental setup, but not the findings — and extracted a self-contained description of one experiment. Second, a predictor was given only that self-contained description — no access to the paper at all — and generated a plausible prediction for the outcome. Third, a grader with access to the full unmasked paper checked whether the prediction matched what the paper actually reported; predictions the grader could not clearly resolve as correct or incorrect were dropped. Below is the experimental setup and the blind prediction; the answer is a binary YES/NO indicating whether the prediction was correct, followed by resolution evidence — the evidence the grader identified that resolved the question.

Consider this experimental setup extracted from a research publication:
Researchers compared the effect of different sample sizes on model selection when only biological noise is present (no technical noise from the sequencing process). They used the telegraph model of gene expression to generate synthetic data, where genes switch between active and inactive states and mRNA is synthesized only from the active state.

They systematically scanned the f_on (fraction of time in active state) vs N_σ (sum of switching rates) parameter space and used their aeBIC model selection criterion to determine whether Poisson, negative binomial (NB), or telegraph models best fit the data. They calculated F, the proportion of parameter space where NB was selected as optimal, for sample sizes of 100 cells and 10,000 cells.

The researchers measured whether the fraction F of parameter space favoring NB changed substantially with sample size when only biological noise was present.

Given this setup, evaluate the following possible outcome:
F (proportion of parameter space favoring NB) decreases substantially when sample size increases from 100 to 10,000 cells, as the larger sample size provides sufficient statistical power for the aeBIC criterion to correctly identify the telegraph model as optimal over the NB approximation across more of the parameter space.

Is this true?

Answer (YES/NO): NO